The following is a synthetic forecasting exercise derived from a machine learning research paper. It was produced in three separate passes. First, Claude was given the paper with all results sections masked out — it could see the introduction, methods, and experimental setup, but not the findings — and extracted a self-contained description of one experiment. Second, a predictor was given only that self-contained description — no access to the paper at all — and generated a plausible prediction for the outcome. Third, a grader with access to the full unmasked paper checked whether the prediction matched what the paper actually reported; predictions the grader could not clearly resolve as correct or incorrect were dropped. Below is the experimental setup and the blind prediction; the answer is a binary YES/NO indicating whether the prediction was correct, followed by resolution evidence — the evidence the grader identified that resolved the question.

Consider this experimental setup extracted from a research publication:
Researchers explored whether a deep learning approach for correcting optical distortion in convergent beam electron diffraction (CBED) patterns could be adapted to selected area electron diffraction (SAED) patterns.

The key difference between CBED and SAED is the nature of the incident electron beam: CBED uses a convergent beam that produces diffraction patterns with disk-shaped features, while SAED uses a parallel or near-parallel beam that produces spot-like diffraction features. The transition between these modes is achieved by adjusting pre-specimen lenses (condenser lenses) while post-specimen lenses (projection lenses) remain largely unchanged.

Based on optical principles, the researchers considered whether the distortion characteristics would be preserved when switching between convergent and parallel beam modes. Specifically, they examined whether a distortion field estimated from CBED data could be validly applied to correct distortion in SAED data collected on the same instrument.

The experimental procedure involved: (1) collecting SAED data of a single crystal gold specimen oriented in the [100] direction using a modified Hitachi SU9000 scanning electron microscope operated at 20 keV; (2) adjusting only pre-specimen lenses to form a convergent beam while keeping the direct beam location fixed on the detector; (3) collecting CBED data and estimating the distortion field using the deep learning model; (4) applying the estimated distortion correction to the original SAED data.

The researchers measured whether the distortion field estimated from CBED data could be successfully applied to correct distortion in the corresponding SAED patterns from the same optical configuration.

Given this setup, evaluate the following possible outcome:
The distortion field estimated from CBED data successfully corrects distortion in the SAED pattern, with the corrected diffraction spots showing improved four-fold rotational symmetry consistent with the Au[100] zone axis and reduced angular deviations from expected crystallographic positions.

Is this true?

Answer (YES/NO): YES